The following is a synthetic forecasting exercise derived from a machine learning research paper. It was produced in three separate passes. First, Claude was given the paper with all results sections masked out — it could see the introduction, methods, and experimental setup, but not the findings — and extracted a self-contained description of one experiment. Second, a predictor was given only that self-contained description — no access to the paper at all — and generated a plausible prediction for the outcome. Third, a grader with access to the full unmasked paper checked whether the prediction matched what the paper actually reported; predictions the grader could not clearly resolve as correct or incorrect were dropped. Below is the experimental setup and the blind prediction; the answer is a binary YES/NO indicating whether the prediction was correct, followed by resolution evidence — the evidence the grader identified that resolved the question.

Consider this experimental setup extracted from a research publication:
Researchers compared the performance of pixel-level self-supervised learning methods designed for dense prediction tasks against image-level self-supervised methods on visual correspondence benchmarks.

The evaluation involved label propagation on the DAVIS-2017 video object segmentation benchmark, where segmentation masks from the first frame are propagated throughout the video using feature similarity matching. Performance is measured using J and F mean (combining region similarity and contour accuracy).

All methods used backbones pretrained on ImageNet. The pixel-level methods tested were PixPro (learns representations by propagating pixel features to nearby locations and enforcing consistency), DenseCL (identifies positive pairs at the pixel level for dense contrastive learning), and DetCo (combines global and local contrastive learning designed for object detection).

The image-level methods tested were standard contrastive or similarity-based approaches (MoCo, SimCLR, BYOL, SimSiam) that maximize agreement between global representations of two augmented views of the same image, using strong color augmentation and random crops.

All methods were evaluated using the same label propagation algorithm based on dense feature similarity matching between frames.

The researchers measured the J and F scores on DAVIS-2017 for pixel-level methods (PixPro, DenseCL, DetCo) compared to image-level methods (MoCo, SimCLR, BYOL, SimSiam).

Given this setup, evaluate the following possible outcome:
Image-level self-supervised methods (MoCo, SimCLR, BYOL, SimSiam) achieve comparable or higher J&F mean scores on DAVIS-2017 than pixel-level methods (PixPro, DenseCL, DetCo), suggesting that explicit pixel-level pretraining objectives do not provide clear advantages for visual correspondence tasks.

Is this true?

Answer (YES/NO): YES